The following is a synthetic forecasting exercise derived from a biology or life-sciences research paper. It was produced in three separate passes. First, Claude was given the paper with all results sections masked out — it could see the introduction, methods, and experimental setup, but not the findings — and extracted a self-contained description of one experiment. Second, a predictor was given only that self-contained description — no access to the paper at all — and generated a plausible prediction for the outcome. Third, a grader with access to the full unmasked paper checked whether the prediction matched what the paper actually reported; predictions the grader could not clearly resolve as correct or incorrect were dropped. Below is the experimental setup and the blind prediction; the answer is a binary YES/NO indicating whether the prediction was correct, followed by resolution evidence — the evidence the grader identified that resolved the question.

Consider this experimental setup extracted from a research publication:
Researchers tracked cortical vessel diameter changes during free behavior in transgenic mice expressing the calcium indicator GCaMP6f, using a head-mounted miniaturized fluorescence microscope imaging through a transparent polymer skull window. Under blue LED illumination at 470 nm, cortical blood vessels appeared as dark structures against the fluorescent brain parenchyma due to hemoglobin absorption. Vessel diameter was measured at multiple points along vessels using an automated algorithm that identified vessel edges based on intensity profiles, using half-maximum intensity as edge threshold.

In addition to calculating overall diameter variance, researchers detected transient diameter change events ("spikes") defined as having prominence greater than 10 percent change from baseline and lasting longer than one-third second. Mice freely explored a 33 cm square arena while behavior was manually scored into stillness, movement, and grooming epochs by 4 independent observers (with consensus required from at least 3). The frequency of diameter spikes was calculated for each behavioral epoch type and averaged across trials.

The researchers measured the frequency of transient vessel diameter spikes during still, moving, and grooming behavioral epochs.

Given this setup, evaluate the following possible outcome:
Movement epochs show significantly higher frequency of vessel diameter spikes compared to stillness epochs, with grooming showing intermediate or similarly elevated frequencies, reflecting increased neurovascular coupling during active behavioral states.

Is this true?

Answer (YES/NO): NO